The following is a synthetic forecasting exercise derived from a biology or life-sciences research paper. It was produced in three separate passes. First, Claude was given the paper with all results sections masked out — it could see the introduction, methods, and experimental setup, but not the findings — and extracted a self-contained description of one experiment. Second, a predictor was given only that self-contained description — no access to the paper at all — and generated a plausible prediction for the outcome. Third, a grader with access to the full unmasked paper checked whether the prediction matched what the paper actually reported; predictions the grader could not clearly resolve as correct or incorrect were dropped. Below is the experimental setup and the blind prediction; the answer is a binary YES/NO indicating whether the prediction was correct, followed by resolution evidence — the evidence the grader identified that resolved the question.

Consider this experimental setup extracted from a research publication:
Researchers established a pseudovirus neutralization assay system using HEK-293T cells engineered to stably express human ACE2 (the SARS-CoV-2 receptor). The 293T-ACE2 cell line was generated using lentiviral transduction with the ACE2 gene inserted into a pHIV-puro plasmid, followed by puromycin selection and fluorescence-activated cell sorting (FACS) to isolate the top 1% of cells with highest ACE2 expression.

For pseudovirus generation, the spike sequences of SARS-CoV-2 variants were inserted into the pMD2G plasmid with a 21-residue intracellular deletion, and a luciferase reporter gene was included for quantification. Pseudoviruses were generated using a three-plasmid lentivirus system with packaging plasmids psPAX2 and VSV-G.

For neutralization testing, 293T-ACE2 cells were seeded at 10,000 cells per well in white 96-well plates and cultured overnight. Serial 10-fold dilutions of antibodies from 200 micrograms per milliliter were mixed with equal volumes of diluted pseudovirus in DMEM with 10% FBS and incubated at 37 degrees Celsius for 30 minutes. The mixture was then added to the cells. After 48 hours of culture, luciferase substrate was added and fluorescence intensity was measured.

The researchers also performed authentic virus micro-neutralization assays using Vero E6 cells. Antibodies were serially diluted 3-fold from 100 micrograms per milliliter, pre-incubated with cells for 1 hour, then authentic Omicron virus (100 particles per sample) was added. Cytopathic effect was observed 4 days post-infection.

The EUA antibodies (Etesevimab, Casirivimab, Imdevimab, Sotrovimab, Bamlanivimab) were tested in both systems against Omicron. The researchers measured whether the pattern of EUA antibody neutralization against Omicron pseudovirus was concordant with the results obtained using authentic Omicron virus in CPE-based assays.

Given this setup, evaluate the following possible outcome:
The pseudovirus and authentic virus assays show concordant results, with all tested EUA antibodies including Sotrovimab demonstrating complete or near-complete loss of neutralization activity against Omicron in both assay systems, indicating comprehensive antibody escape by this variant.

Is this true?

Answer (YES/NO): NO